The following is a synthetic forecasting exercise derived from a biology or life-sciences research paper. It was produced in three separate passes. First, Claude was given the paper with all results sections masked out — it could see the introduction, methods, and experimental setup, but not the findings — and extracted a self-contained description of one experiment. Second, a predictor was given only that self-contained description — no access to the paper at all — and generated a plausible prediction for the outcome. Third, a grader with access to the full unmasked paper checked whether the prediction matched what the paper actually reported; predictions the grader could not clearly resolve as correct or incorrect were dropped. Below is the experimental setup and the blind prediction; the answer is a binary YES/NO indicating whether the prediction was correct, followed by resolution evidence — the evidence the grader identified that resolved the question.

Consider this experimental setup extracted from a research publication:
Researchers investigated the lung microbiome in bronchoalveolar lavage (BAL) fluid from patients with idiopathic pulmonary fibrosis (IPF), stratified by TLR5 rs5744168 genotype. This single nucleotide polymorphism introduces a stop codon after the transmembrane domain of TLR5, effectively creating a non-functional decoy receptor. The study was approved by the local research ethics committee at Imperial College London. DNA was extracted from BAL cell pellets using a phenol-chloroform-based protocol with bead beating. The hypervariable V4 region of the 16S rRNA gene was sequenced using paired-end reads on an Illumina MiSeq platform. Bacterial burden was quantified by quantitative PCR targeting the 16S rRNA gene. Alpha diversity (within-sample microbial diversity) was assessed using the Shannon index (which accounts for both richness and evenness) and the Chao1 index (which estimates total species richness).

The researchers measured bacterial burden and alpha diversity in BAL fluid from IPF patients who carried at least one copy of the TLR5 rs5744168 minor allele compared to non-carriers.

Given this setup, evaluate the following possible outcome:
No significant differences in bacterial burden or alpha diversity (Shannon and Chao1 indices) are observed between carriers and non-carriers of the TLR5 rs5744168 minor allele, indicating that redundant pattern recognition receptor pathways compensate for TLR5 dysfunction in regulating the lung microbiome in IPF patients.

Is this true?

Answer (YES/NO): NO